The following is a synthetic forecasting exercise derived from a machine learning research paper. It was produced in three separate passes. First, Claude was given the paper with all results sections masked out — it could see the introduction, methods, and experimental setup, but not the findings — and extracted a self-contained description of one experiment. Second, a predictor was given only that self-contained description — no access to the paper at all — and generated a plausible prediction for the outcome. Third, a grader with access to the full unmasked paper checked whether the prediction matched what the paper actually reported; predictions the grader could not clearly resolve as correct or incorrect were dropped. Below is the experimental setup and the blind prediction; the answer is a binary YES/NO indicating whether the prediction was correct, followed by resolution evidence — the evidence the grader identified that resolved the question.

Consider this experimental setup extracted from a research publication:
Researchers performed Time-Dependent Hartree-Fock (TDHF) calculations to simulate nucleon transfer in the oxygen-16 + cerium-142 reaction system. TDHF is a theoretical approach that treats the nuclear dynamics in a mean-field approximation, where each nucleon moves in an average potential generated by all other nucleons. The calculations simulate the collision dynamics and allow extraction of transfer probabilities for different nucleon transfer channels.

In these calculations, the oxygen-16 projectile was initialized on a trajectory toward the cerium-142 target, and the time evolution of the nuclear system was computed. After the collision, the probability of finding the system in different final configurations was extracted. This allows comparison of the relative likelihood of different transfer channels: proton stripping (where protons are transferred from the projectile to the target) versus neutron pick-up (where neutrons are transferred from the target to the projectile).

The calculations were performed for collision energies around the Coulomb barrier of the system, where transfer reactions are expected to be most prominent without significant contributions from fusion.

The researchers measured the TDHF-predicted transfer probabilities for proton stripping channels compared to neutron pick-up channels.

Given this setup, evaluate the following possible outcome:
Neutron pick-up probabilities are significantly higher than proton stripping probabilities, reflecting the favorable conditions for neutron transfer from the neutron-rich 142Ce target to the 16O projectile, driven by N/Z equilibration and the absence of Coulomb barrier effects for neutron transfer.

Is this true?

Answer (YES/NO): NO